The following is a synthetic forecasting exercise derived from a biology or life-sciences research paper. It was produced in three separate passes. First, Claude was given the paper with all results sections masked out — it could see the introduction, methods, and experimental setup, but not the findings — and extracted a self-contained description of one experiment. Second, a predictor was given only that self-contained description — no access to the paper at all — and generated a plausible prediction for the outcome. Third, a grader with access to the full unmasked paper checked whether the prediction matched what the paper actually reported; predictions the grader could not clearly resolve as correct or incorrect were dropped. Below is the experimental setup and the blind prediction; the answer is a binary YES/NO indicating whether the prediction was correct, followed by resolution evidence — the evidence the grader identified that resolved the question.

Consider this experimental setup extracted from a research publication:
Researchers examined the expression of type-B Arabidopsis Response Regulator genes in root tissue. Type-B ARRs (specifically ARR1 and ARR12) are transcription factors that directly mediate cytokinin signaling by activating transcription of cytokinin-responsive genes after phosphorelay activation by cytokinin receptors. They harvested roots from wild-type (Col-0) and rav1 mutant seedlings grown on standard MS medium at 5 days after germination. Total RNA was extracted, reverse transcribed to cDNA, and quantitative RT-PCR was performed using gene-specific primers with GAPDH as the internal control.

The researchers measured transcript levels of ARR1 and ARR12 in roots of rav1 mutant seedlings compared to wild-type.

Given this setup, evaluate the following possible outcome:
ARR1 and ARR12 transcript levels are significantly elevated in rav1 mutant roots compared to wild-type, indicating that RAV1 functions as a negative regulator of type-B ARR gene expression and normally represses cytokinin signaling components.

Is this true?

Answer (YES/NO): NO